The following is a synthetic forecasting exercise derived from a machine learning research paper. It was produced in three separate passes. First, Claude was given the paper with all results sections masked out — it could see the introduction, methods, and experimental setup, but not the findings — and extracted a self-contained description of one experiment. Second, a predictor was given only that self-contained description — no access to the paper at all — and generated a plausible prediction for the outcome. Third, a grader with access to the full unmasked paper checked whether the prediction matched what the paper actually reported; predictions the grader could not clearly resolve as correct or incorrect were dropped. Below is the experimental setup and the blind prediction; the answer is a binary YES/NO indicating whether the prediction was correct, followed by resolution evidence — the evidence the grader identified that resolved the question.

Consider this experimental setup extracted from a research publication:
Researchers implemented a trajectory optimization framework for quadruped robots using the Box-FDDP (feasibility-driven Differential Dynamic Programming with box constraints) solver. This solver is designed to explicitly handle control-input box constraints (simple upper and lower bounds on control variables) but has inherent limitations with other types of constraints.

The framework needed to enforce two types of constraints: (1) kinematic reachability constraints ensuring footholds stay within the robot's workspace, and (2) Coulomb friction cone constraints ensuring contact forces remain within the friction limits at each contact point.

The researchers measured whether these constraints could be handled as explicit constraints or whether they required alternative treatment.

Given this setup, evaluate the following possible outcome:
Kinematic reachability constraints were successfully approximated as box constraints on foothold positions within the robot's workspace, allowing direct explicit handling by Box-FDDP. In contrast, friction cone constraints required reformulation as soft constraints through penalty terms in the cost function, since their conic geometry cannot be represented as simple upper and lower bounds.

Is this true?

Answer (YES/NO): NO